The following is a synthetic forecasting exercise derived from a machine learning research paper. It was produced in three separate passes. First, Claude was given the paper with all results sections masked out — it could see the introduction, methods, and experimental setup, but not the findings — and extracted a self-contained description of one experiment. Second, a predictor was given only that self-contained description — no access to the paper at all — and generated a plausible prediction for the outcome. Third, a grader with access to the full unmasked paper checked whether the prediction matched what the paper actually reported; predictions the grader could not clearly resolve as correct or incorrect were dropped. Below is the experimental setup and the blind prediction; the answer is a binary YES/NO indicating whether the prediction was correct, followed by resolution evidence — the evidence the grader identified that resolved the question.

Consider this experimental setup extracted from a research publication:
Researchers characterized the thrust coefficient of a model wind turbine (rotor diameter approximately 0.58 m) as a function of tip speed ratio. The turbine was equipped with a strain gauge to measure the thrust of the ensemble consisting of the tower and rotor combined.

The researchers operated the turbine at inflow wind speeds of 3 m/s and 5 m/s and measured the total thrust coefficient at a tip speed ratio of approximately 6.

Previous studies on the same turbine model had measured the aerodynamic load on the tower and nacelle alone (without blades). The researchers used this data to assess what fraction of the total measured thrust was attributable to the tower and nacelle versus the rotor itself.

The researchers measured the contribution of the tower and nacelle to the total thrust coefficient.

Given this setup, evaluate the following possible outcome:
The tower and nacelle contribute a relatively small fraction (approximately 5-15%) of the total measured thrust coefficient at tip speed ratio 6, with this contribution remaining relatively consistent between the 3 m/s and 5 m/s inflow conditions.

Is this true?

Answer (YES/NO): NO